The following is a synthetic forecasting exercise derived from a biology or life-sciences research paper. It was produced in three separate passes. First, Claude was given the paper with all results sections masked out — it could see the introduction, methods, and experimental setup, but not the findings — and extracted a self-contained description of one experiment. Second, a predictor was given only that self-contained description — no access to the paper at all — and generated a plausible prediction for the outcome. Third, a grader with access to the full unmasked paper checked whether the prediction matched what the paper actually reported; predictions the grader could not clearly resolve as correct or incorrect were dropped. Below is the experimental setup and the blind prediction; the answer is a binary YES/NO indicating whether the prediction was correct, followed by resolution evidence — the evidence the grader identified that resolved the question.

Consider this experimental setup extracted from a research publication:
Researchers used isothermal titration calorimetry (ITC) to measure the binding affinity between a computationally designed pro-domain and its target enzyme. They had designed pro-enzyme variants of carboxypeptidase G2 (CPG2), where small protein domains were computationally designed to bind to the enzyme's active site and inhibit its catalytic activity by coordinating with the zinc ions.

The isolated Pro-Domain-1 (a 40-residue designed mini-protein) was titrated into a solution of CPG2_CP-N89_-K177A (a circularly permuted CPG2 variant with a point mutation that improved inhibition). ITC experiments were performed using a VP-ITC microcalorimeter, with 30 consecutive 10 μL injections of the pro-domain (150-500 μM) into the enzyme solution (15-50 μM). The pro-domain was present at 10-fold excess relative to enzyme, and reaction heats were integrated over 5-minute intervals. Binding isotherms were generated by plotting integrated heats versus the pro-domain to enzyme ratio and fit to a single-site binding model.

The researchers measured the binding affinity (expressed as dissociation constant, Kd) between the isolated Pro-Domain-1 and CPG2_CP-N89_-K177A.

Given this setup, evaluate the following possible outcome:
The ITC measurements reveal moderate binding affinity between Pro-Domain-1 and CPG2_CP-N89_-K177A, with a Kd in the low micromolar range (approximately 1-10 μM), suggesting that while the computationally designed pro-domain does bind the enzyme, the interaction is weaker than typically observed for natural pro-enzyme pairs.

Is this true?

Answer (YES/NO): YES